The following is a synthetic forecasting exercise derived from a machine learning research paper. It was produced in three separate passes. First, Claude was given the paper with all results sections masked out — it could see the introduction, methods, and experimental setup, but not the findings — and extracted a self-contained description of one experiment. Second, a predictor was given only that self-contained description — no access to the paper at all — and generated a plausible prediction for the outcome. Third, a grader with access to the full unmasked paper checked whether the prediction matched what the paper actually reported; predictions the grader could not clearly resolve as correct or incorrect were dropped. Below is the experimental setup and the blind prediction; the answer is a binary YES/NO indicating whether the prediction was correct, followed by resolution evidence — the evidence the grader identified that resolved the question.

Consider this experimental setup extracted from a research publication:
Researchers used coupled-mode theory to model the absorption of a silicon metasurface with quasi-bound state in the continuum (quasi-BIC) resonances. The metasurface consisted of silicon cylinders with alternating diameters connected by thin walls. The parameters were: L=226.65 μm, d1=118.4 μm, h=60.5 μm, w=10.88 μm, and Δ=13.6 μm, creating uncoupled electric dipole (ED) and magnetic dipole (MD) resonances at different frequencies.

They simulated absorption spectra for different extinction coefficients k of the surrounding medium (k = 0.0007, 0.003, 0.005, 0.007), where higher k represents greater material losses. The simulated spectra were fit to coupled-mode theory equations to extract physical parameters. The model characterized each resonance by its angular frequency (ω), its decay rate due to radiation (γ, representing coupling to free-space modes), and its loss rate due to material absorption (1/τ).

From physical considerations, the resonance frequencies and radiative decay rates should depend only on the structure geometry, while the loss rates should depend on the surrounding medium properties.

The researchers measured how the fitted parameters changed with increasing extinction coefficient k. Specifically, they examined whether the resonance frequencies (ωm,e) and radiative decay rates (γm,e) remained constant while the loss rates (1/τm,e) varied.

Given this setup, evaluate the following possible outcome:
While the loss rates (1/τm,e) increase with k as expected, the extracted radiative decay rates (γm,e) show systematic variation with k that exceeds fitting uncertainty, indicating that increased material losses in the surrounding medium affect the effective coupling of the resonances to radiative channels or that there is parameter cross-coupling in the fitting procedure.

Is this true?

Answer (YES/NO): NO